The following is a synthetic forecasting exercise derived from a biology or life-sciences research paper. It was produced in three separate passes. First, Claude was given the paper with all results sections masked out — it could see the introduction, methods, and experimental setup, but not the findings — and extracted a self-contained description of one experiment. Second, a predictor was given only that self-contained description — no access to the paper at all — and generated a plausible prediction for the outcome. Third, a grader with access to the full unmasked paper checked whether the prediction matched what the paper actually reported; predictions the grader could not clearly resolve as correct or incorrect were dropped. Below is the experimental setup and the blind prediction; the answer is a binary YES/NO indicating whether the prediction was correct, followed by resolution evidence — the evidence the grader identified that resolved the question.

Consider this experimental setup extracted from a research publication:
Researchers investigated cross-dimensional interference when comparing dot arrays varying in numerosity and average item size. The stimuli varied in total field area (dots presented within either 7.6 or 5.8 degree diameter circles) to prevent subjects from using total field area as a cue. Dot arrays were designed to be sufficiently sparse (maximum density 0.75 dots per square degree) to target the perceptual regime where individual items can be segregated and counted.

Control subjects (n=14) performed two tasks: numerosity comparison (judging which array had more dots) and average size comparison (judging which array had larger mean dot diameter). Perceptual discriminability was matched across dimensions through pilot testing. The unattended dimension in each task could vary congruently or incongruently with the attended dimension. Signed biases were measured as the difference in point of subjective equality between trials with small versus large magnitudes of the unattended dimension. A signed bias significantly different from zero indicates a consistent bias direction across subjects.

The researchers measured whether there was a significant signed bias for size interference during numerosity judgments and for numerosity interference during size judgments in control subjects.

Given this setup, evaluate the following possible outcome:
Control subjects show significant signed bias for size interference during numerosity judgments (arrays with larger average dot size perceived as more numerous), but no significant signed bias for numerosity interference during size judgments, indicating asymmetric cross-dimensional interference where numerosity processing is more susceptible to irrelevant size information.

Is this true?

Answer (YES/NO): NO